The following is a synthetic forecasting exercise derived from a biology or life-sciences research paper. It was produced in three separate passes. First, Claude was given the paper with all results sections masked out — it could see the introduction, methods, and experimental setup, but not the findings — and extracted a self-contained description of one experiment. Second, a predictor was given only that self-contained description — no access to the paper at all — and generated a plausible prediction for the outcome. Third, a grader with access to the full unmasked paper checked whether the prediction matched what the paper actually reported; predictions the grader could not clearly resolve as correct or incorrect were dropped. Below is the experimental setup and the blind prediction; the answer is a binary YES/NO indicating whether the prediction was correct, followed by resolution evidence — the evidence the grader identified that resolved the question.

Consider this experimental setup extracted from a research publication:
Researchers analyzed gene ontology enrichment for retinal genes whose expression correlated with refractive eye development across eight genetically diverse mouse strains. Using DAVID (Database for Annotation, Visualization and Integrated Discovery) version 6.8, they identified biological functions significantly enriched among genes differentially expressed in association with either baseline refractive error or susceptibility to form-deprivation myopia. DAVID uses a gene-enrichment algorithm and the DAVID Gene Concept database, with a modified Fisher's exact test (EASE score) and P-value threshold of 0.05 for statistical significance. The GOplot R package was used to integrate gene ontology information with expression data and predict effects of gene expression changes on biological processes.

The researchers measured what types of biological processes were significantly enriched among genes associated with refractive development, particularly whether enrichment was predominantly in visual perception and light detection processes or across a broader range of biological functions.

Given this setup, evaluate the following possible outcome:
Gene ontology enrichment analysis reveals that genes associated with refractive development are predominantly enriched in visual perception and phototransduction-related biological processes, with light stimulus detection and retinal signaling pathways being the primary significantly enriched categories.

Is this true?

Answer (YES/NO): NO